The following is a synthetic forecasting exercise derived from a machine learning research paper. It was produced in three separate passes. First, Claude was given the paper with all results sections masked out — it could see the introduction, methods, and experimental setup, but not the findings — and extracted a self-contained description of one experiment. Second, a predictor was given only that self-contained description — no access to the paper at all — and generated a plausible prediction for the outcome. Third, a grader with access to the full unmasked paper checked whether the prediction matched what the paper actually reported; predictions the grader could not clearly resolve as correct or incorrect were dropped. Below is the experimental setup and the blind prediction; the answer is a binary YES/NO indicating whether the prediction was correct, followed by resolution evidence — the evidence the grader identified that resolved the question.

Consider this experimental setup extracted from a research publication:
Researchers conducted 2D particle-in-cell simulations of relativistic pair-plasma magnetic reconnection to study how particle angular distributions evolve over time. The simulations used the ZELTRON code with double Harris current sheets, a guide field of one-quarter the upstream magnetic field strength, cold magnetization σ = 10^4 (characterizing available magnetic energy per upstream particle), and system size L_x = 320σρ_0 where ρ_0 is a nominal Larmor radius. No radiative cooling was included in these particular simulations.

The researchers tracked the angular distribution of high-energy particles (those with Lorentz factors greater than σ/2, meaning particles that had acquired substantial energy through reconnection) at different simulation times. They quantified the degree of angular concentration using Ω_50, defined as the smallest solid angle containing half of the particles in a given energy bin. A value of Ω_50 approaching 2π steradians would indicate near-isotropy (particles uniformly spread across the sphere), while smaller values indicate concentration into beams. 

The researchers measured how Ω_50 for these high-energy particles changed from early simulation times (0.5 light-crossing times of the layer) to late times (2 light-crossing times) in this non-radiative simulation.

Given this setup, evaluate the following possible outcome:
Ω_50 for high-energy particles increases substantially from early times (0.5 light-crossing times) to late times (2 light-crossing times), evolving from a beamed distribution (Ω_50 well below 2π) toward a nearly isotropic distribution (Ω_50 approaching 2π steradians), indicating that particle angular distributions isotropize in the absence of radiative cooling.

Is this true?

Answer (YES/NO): YES